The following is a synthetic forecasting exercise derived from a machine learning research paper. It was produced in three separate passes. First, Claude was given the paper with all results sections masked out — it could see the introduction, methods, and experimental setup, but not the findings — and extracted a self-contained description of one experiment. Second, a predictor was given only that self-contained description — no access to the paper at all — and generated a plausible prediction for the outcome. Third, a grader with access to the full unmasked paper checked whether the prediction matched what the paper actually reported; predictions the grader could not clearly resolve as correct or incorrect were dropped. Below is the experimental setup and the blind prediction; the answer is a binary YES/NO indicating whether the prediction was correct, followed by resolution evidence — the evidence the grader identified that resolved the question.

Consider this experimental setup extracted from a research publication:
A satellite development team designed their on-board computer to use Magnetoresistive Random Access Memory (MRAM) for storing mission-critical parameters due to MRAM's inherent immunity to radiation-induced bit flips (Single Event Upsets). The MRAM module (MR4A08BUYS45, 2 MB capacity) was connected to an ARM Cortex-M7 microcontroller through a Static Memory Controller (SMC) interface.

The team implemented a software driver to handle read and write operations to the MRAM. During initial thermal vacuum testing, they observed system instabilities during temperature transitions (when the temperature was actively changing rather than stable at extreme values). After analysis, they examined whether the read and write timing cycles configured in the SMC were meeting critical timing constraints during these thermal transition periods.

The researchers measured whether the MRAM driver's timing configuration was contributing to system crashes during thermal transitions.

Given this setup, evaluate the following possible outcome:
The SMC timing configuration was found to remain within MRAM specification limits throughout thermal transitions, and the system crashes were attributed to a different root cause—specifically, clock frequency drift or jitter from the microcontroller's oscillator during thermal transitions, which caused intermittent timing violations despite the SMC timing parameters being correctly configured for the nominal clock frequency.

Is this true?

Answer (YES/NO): NO